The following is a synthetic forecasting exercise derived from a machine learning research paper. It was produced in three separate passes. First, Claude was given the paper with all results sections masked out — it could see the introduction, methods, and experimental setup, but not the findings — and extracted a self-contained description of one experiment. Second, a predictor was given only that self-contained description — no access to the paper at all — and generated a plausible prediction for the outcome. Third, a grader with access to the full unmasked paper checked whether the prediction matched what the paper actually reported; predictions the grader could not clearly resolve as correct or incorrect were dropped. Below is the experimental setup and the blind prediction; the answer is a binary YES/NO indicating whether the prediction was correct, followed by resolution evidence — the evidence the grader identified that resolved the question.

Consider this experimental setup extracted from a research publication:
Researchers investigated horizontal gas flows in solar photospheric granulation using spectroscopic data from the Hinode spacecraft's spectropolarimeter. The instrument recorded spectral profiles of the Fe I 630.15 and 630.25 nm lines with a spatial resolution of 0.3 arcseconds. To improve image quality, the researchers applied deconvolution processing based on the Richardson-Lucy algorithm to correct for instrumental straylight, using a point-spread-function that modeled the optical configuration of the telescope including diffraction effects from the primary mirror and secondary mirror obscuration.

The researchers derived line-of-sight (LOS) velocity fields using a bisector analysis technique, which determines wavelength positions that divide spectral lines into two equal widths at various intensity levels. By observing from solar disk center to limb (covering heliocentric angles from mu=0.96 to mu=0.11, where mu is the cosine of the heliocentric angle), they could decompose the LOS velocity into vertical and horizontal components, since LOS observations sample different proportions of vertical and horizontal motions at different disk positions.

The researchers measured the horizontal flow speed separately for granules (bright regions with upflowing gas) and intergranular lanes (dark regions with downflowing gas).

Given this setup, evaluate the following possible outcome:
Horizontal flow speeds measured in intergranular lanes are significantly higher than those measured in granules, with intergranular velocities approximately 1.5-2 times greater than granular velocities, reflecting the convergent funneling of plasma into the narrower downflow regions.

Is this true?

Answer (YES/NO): NO